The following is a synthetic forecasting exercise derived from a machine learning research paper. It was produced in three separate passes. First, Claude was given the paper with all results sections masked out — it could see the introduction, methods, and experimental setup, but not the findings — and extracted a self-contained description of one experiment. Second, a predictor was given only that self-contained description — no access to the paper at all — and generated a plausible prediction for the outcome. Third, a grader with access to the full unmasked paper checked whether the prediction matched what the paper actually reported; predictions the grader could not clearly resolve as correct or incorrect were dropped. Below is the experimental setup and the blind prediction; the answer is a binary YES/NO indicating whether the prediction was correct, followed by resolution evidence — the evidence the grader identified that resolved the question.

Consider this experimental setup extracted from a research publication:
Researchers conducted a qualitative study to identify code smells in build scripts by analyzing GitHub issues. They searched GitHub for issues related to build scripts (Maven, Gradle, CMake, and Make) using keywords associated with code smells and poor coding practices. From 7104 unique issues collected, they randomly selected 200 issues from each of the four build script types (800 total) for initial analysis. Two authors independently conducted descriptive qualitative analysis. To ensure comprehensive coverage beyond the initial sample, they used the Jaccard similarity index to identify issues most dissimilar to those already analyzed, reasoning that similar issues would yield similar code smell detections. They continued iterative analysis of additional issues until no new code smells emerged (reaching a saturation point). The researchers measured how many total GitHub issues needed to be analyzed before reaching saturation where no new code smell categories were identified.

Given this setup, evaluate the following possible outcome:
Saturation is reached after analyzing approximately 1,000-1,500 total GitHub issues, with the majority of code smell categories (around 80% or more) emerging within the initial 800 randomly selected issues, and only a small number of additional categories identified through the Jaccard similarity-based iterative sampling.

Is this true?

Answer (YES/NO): NO